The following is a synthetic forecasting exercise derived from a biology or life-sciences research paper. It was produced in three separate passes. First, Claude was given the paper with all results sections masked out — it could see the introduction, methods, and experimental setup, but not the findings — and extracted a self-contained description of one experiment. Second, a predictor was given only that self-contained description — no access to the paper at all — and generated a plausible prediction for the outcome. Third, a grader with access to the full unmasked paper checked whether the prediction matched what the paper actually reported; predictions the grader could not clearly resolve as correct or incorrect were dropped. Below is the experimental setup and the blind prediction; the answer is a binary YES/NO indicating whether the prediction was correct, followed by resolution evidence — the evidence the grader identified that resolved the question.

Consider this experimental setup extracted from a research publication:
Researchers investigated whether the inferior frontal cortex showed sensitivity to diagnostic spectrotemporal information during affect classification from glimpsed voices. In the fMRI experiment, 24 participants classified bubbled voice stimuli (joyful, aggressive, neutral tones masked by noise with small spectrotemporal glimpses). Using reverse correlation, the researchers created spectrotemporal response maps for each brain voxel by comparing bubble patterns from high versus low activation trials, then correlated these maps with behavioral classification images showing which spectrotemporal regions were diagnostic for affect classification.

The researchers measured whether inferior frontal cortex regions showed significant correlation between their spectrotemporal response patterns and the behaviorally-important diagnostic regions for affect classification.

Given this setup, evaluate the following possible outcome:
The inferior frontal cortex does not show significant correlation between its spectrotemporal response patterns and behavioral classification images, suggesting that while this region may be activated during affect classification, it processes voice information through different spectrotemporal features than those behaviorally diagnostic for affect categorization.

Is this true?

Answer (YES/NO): NO